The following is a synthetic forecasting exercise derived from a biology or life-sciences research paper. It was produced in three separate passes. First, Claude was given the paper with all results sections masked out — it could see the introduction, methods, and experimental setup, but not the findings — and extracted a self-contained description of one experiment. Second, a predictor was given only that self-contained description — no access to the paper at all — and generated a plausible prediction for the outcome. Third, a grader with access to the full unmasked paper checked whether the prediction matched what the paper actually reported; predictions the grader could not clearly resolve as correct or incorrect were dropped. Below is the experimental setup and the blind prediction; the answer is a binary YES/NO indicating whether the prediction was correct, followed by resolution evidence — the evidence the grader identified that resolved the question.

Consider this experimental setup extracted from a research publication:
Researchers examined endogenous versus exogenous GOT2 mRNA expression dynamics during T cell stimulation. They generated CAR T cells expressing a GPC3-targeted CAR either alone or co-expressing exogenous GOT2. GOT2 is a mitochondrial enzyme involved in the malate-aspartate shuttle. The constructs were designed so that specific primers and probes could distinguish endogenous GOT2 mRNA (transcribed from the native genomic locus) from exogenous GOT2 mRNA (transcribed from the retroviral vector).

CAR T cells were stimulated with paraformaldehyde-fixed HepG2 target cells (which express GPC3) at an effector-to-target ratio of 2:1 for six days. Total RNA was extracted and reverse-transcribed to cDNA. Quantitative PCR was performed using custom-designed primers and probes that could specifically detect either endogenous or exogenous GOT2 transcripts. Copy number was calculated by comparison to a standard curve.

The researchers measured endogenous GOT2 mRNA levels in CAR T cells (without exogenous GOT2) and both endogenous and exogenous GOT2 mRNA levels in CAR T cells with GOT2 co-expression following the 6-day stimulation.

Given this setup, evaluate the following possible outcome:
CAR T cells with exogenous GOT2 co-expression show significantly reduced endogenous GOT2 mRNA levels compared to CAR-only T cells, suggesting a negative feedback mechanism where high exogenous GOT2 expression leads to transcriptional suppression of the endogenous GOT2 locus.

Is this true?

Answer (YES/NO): NO